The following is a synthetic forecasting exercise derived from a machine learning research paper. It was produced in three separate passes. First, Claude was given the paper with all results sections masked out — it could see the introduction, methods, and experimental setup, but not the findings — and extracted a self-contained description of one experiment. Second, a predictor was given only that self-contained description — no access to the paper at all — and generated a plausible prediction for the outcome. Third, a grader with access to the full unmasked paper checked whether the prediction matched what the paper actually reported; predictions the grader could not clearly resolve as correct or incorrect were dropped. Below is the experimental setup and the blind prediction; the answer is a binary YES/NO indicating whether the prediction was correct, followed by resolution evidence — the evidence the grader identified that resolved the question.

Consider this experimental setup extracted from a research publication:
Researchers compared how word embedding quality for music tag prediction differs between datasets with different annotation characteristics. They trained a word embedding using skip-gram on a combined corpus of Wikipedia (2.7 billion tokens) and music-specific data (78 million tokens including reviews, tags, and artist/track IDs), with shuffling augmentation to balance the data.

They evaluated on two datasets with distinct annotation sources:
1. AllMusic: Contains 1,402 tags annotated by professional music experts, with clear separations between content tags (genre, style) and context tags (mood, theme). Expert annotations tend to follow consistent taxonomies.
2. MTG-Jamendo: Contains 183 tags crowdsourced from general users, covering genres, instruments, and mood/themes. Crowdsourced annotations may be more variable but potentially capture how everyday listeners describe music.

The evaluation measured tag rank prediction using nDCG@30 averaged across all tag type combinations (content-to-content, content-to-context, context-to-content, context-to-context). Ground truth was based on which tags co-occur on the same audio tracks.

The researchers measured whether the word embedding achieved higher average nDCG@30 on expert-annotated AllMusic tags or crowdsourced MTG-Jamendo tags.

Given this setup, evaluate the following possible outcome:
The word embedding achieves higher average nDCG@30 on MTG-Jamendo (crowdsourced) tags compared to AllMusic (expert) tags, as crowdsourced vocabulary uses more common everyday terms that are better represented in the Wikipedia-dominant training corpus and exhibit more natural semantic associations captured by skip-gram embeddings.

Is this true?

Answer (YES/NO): YES